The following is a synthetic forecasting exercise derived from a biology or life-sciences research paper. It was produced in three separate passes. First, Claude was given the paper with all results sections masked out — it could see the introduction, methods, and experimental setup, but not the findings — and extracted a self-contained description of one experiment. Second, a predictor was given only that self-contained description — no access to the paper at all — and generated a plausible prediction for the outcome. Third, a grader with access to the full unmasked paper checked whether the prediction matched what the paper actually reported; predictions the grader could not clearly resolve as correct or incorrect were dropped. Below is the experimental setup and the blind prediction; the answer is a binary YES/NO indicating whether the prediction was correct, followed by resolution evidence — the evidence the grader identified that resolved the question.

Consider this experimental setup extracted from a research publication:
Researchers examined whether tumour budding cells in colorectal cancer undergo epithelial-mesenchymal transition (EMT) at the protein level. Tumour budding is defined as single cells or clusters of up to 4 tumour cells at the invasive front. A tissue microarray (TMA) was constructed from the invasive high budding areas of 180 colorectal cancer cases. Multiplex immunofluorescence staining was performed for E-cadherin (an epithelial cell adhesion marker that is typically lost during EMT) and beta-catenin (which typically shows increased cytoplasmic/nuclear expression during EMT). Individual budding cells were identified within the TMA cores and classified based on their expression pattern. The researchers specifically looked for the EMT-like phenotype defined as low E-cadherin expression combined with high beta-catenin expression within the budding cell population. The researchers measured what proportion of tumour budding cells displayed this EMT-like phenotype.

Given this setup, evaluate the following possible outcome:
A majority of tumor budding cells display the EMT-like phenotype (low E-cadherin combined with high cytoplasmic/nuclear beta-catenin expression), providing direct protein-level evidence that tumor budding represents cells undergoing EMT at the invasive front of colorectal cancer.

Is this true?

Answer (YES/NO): NO